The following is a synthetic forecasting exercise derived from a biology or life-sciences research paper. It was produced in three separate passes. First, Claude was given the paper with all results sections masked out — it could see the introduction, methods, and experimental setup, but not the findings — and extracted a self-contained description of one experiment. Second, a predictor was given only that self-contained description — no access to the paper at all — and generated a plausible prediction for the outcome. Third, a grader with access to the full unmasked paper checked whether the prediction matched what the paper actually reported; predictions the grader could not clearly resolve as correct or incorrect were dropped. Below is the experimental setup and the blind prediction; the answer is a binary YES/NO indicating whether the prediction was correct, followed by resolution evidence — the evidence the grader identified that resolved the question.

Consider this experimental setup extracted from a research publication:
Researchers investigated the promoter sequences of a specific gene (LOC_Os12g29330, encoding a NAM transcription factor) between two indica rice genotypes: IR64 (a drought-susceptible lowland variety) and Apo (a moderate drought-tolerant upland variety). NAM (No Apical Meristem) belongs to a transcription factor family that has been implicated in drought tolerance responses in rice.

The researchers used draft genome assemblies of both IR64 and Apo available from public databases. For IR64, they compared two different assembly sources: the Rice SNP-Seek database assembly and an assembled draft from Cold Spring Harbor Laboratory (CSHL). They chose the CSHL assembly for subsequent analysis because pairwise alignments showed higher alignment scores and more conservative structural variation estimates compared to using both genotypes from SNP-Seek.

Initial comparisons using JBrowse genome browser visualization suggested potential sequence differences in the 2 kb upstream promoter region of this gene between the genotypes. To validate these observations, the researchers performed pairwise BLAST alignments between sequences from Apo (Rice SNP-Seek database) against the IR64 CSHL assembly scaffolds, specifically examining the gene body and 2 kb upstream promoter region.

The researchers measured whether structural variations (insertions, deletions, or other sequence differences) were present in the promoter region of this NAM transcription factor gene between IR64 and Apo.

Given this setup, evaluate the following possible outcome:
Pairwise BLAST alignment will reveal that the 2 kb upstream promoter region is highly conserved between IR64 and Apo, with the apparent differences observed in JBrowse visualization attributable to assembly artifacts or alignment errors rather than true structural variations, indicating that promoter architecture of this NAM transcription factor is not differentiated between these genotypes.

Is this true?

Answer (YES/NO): NO